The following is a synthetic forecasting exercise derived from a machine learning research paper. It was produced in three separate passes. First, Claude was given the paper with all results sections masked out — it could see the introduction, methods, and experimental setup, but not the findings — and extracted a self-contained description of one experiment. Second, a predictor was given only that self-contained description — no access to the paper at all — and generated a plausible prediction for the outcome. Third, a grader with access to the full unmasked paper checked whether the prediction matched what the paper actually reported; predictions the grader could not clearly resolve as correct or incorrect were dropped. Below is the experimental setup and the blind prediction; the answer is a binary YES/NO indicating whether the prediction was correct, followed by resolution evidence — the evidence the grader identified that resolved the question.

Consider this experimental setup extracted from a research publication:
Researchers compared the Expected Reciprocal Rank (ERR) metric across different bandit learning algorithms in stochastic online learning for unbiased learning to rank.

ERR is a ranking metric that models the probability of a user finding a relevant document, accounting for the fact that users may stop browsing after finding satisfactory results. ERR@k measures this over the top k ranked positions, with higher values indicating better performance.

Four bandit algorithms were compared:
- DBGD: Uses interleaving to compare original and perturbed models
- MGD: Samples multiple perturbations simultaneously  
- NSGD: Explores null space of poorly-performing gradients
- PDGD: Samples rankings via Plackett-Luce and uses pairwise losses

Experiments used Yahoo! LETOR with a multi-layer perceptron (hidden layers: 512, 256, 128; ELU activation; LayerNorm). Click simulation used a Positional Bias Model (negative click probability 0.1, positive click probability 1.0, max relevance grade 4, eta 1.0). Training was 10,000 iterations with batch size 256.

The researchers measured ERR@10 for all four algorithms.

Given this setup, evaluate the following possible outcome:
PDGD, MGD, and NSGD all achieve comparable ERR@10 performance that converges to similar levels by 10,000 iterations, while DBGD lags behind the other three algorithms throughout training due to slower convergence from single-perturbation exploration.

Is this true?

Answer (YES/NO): NO